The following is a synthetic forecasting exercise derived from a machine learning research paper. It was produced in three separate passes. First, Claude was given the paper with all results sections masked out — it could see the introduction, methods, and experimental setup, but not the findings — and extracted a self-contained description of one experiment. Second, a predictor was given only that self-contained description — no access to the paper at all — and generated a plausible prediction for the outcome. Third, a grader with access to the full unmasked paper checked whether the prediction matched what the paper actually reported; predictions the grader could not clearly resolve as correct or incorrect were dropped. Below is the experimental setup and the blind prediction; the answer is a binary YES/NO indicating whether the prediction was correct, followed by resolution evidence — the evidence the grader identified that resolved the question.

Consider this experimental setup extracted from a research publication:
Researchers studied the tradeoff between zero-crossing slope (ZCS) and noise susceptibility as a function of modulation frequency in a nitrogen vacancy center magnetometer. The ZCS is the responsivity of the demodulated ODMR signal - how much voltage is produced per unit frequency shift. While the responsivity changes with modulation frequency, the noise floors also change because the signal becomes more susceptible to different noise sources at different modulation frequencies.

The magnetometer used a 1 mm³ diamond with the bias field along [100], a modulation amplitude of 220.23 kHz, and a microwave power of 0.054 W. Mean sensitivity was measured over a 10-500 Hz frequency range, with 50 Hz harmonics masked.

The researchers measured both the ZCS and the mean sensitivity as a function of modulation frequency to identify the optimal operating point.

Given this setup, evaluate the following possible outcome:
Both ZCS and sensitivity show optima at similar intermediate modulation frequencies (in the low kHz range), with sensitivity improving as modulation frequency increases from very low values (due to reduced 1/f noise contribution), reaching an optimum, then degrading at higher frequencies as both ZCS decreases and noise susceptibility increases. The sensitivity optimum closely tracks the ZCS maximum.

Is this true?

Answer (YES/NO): NO